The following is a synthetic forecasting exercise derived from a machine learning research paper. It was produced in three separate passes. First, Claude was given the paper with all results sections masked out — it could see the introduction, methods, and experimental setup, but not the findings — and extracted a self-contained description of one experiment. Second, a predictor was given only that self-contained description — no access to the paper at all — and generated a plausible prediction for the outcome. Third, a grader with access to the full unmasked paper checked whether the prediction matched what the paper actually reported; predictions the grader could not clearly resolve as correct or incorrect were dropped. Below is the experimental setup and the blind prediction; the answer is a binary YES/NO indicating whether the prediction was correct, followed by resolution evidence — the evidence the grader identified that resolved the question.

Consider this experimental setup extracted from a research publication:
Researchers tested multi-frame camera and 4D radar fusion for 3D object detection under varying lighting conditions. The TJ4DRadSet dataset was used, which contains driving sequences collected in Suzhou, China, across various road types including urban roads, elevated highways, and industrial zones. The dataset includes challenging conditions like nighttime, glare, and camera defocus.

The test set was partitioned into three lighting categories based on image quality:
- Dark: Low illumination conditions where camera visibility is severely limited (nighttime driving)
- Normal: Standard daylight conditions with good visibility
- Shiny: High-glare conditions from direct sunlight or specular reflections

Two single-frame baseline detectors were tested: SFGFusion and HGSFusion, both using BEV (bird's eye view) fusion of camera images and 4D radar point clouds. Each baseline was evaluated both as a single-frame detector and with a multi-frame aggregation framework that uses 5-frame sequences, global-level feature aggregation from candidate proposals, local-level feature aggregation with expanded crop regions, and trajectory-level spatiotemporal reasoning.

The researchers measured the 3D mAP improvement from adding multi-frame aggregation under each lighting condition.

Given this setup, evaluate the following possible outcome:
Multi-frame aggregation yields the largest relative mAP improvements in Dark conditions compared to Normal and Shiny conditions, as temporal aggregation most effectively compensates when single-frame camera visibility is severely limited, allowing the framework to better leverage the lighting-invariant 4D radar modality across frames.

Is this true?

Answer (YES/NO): NO